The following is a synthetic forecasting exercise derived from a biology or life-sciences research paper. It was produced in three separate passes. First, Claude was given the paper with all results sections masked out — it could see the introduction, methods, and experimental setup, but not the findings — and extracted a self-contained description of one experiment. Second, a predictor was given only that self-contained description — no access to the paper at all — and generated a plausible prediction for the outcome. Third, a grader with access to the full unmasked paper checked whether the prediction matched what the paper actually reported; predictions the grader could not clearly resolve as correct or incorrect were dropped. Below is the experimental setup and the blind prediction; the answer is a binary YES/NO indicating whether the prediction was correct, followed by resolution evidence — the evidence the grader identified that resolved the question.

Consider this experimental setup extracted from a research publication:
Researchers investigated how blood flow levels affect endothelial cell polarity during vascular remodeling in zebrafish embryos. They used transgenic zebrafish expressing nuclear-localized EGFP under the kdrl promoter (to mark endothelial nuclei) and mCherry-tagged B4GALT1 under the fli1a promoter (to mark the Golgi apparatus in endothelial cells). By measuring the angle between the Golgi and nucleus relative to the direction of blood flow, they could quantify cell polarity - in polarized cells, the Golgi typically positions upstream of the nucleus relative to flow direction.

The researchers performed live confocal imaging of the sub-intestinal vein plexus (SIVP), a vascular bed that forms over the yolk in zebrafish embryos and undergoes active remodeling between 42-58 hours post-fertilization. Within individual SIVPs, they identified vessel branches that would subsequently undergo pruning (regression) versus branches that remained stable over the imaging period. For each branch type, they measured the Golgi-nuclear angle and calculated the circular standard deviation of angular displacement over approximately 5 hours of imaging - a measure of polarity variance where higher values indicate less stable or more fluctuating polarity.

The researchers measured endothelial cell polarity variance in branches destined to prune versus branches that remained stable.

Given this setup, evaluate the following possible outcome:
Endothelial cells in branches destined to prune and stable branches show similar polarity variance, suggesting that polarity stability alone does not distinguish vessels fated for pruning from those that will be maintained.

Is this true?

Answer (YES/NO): NO